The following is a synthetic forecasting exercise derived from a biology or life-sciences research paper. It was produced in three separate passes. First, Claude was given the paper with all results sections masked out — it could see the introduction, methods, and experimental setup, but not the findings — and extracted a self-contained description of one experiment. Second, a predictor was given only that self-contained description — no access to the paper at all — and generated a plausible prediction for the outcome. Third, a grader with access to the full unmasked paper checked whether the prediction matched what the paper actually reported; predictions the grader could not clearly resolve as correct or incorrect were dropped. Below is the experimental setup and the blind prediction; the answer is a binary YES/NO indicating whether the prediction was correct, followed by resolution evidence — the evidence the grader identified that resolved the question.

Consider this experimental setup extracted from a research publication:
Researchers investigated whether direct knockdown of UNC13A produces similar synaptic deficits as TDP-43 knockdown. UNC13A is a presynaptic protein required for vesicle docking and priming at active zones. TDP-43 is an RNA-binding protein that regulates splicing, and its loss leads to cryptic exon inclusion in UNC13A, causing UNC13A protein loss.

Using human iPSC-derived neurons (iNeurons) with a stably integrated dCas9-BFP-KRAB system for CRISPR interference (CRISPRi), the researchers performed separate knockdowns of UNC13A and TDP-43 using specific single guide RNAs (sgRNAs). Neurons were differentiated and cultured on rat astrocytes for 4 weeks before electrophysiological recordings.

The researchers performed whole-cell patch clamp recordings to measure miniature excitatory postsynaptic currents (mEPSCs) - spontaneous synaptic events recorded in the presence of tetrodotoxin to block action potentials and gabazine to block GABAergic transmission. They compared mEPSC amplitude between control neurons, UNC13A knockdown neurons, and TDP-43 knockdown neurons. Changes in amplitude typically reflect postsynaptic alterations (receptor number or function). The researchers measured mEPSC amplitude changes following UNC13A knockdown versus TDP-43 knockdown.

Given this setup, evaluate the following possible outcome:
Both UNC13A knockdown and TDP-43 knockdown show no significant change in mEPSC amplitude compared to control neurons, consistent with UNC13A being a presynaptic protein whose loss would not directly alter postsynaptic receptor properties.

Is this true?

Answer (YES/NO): NO